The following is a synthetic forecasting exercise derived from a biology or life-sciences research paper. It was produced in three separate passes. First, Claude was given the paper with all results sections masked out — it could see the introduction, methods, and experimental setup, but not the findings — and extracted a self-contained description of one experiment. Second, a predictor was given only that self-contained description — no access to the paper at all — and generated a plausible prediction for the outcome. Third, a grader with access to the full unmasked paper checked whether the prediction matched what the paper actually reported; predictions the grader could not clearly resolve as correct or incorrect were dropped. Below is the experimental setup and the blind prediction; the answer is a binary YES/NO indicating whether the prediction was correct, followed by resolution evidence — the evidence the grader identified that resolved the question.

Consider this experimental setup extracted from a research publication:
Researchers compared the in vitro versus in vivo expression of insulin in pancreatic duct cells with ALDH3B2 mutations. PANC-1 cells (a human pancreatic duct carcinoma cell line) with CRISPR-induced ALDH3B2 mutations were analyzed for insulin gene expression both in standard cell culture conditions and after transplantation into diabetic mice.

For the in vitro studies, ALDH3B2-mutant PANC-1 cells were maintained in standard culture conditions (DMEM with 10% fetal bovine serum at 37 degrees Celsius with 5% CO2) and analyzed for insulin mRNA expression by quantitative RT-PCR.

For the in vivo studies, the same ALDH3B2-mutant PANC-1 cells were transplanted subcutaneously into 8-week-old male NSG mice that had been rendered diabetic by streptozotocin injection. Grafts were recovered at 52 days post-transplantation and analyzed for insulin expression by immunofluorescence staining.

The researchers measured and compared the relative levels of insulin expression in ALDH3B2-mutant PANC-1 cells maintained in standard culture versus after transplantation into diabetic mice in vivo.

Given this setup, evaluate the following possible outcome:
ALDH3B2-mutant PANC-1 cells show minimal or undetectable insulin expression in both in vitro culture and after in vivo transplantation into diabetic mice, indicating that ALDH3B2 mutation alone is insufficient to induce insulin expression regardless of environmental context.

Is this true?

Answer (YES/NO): NO